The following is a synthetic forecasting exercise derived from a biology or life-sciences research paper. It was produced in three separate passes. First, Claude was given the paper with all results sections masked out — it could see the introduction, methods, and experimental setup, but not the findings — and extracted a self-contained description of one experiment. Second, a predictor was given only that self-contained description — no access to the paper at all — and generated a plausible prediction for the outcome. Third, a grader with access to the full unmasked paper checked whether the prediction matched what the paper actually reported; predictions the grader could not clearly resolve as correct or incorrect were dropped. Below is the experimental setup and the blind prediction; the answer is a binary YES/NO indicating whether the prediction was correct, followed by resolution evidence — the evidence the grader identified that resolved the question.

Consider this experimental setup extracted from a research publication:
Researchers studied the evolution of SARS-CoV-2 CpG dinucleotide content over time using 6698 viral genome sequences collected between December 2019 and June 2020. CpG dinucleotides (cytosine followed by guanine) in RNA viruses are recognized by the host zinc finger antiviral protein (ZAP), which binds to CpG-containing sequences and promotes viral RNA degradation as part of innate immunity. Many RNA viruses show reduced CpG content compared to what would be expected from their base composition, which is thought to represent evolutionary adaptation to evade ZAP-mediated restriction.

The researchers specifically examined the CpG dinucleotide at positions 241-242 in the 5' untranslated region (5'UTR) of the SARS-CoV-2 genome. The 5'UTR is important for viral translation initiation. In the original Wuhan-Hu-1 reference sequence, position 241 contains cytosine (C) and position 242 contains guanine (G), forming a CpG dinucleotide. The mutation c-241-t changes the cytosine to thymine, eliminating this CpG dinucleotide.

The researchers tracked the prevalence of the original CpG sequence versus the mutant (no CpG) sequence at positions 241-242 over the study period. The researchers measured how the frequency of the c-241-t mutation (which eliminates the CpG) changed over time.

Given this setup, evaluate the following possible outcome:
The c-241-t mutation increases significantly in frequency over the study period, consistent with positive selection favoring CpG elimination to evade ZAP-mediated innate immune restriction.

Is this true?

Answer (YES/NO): YES